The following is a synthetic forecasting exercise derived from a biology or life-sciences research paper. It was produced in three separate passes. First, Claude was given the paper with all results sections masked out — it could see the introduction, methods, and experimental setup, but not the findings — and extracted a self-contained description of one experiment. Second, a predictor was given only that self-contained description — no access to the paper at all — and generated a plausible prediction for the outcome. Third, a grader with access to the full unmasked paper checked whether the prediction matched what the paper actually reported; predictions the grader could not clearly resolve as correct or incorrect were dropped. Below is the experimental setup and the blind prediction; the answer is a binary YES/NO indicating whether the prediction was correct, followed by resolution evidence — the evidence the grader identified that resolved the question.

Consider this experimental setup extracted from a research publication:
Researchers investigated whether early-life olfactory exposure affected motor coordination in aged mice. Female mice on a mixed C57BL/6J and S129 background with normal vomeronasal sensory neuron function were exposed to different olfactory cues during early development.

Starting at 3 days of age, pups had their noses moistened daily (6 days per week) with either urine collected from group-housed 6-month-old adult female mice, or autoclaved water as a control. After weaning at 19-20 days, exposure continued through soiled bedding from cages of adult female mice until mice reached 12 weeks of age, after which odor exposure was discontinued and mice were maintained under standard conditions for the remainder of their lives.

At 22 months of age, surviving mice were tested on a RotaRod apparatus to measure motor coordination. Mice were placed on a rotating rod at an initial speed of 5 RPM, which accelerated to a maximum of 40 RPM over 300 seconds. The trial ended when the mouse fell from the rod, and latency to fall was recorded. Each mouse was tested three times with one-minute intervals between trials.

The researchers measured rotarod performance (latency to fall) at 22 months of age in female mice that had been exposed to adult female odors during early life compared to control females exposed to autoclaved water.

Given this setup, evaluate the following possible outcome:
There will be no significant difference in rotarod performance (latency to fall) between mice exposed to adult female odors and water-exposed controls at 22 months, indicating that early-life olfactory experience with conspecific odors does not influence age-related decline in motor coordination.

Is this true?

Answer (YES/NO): YES